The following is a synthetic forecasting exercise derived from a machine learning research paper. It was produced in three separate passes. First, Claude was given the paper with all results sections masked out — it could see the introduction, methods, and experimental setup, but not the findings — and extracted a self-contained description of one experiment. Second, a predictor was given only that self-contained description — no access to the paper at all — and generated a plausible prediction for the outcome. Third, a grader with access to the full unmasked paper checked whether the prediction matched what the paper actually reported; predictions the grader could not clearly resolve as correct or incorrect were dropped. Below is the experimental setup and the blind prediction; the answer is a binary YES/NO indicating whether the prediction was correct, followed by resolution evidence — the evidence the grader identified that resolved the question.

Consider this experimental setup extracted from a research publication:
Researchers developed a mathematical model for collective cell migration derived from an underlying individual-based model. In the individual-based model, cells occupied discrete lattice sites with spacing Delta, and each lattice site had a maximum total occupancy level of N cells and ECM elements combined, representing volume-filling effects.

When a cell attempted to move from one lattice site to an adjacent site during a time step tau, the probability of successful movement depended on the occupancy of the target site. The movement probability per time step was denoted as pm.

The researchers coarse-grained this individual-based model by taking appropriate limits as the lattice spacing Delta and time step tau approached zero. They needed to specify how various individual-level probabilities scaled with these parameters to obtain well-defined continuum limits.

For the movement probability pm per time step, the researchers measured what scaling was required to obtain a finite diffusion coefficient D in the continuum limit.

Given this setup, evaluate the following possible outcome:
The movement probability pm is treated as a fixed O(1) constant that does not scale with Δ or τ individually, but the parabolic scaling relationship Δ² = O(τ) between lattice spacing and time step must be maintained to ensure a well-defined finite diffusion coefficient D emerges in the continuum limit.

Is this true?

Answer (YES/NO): YES